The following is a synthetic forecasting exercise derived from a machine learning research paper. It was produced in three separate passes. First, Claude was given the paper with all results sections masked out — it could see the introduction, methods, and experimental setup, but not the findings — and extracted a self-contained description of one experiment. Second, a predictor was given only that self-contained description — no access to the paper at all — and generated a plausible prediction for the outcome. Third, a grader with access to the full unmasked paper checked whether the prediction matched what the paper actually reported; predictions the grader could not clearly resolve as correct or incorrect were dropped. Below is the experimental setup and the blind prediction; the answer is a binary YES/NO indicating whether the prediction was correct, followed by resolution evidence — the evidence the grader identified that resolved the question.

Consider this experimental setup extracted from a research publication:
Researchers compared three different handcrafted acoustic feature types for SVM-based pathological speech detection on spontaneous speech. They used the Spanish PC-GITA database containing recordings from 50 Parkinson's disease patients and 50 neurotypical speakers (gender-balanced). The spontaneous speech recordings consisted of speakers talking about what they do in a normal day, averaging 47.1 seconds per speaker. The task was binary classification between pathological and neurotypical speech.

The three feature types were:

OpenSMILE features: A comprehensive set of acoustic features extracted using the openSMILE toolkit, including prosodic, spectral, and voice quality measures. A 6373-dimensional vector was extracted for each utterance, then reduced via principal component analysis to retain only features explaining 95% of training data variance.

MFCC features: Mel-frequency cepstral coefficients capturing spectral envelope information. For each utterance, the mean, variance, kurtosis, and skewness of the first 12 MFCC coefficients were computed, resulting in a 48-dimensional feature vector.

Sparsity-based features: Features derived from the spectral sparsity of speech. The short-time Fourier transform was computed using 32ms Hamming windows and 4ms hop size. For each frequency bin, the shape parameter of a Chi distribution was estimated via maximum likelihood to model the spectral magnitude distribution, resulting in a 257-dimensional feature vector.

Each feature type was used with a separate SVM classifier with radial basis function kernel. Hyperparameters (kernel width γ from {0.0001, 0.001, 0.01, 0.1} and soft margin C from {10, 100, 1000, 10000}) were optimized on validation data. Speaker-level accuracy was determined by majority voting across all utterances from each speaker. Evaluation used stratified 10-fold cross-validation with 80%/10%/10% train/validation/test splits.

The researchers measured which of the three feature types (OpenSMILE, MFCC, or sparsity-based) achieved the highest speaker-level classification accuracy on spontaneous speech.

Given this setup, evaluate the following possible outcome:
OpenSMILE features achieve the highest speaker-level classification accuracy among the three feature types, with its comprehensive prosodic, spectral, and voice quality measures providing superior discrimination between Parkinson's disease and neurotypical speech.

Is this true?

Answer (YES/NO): NO